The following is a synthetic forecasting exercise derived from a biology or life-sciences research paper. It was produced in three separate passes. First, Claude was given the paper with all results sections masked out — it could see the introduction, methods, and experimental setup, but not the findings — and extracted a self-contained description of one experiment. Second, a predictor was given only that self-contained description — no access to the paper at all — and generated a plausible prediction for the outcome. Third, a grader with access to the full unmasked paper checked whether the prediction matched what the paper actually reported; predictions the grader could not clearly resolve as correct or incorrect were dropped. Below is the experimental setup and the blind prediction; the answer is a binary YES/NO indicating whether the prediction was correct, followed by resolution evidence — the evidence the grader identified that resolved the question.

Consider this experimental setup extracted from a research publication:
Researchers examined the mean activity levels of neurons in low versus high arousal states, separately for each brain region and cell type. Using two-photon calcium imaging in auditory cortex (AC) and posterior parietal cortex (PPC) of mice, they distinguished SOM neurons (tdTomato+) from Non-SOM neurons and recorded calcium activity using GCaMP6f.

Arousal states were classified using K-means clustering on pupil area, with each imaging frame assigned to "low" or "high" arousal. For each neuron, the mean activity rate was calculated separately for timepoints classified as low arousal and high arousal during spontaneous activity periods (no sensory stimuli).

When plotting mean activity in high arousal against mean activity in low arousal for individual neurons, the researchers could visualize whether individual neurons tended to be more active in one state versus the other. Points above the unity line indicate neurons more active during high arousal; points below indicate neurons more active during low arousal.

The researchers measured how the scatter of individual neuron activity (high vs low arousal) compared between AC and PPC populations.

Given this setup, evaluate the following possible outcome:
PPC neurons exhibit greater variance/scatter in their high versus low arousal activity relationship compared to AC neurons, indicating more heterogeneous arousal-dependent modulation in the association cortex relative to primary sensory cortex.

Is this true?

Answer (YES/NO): NO